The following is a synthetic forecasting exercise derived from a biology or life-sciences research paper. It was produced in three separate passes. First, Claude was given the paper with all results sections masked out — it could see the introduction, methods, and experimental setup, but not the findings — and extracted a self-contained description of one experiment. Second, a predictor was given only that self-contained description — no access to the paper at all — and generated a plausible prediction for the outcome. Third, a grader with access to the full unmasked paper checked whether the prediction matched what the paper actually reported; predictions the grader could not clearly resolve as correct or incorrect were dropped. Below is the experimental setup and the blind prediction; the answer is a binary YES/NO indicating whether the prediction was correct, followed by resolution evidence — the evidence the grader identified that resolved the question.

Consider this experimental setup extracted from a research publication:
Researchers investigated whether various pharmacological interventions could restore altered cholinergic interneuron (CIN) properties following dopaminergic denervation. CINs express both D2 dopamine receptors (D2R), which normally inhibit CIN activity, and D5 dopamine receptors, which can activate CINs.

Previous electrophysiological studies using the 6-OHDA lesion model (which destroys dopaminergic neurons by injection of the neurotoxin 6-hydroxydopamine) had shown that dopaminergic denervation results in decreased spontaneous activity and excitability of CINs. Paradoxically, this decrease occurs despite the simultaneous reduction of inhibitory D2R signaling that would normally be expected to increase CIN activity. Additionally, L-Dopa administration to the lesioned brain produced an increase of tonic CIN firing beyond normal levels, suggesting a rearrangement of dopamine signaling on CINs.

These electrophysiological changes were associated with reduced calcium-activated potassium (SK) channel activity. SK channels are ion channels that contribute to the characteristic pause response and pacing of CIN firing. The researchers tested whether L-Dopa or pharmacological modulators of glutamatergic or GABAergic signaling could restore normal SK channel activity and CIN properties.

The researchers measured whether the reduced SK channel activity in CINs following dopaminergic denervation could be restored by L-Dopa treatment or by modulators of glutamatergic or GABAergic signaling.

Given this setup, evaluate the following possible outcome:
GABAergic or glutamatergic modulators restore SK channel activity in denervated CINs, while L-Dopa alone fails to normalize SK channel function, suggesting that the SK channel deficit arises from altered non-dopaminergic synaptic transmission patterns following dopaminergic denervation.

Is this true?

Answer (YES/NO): NO